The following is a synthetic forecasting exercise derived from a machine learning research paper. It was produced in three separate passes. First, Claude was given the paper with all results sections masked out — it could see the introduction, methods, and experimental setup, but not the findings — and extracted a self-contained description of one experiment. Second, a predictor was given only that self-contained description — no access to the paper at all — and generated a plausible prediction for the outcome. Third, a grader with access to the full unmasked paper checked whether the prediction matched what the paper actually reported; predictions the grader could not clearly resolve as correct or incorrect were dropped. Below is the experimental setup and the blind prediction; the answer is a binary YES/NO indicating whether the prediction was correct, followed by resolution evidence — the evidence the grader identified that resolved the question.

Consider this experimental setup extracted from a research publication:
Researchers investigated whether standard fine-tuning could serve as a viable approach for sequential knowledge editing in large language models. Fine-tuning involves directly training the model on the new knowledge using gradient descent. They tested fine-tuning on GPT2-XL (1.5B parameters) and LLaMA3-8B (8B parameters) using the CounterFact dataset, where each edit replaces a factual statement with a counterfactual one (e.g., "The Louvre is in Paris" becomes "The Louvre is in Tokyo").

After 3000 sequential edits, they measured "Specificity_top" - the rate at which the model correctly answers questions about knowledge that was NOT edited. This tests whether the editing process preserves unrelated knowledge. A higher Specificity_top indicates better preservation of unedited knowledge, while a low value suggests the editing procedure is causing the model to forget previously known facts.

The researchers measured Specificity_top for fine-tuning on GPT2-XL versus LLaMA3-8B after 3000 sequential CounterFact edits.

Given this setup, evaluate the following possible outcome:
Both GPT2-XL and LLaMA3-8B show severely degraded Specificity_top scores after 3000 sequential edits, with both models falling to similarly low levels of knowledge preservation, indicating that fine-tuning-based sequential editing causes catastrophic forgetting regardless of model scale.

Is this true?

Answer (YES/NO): NO